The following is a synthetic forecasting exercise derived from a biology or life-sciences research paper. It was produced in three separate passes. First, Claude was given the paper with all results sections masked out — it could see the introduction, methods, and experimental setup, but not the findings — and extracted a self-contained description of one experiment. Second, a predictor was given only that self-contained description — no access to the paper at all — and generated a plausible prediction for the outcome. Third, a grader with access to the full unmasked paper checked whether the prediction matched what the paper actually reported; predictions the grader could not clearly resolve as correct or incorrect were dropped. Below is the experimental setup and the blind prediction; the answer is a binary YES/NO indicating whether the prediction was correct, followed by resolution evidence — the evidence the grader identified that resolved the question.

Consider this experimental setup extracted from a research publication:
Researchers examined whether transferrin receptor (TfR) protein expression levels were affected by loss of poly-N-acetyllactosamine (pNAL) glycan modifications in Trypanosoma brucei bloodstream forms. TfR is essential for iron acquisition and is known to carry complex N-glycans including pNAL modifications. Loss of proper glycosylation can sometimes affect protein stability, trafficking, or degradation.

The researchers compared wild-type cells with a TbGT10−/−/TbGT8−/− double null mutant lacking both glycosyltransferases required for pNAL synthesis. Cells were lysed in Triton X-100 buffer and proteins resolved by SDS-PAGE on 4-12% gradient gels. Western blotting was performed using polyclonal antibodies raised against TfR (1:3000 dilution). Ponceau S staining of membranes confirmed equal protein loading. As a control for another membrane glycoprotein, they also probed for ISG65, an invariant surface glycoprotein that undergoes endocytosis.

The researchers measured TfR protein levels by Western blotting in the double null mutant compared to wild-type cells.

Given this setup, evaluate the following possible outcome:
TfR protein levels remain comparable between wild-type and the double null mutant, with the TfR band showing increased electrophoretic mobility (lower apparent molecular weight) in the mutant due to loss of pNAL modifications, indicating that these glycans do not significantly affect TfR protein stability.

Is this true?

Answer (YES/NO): YES